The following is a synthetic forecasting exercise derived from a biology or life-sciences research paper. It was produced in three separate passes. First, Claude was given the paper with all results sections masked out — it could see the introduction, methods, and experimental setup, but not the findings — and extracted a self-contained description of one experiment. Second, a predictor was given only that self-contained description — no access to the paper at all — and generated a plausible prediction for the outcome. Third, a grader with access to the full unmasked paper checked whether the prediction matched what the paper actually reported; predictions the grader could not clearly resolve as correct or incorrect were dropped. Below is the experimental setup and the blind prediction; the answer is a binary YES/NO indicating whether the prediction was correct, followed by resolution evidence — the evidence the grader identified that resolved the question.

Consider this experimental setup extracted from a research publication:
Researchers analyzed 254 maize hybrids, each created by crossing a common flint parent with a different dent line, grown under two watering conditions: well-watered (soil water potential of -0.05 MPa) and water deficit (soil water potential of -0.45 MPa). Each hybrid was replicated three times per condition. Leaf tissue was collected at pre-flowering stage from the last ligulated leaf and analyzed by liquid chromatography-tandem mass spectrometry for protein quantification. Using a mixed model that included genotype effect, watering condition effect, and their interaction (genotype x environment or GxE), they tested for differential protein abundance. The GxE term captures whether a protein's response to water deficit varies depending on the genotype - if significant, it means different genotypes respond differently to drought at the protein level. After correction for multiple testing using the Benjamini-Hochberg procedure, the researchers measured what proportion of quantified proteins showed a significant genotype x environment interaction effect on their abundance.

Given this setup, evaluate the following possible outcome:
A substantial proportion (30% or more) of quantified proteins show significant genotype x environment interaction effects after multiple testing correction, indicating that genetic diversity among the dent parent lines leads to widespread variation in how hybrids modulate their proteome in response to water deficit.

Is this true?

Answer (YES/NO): NO